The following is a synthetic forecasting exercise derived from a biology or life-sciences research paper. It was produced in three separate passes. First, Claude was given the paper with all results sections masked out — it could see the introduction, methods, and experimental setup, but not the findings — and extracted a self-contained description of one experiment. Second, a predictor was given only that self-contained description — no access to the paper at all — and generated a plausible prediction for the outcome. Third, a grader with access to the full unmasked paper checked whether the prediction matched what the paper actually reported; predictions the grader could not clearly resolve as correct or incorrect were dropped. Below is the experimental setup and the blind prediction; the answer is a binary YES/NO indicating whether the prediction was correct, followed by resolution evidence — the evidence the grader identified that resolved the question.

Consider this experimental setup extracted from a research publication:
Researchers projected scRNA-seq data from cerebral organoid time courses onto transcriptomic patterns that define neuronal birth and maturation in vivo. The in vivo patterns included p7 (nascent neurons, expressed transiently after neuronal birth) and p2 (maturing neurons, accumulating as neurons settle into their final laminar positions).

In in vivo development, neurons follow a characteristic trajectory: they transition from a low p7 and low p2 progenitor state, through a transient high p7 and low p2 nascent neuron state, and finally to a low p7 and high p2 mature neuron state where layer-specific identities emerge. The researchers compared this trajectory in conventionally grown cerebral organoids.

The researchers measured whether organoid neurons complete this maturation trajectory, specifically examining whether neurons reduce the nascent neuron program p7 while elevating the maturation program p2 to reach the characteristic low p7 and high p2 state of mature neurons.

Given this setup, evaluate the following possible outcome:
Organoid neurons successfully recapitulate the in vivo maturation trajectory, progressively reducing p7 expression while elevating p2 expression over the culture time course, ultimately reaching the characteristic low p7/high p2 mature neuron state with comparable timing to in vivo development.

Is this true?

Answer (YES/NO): NO